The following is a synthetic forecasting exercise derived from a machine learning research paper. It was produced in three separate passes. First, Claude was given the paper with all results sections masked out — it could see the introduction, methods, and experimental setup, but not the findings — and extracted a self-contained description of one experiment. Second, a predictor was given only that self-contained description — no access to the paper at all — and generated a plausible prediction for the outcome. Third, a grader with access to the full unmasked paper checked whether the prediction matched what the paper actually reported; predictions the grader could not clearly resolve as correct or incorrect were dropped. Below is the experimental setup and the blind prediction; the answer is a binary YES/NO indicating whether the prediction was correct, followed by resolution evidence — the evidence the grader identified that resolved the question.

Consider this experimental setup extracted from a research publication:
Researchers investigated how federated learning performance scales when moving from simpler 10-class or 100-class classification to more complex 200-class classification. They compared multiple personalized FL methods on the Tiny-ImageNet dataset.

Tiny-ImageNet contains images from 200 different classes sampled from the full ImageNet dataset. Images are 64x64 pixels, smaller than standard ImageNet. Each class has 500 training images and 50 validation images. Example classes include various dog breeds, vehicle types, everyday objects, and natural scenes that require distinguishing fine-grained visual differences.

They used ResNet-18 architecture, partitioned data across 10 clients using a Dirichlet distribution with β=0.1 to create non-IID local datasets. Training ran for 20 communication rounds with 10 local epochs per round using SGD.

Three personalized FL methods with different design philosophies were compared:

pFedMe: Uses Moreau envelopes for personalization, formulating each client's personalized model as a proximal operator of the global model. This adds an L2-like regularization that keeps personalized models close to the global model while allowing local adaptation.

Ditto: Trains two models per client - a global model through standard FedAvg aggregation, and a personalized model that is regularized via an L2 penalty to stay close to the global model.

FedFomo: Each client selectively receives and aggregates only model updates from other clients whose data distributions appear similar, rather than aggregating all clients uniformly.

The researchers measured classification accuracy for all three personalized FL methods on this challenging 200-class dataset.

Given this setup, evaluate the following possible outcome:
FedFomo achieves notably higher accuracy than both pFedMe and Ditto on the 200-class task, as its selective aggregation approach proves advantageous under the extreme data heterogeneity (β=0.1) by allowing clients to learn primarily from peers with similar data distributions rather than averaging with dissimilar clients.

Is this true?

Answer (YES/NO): NO